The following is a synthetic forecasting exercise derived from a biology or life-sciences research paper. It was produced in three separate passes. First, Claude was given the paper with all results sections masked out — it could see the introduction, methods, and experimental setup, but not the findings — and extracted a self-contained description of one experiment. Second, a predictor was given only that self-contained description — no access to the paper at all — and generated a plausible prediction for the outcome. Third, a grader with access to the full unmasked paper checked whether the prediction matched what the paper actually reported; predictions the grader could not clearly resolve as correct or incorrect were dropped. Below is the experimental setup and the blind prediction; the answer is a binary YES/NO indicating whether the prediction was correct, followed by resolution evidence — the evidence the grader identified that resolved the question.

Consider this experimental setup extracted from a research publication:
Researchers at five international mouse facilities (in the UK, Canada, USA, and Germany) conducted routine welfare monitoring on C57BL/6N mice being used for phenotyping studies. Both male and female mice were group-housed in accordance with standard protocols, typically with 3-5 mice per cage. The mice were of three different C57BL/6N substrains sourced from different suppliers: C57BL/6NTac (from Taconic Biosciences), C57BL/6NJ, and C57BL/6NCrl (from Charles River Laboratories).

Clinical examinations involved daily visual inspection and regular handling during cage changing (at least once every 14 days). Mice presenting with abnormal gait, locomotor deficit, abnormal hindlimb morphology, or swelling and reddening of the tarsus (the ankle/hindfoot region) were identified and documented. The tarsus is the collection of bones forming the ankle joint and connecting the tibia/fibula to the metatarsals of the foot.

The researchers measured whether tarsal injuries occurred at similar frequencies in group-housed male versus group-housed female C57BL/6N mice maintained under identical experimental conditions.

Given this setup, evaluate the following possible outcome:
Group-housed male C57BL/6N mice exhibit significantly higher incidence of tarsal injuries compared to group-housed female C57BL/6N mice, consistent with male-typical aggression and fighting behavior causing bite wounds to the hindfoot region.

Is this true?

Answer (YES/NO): NO